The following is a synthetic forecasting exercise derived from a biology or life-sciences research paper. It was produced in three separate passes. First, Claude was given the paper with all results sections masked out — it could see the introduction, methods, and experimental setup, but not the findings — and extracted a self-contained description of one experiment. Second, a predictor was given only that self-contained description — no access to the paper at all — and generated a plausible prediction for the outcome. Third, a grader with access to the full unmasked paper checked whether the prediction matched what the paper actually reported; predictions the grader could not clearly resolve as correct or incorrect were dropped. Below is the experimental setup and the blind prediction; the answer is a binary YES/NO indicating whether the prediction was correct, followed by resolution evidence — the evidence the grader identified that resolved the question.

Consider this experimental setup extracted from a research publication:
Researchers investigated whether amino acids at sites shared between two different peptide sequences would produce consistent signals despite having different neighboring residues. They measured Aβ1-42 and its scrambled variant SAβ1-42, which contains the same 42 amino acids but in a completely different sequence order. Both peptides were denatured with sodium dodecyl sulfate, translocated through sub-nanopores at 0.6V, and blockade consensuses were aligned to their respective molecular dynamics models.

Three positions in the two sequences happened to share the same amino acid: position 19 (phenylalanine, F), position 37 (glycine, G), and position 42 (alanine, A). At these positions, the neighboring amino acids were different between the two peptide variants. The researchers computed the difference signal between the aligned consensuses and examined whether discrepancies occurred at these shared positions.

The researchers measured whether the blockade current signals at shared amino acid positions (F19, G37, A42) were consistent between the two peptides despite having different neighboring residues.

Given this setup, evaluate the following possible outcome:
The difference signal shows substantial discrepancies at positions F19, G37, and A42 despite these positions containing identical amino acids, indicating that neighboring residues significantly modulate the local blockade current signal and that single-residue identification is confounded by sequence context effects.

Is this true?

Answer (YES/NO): NO